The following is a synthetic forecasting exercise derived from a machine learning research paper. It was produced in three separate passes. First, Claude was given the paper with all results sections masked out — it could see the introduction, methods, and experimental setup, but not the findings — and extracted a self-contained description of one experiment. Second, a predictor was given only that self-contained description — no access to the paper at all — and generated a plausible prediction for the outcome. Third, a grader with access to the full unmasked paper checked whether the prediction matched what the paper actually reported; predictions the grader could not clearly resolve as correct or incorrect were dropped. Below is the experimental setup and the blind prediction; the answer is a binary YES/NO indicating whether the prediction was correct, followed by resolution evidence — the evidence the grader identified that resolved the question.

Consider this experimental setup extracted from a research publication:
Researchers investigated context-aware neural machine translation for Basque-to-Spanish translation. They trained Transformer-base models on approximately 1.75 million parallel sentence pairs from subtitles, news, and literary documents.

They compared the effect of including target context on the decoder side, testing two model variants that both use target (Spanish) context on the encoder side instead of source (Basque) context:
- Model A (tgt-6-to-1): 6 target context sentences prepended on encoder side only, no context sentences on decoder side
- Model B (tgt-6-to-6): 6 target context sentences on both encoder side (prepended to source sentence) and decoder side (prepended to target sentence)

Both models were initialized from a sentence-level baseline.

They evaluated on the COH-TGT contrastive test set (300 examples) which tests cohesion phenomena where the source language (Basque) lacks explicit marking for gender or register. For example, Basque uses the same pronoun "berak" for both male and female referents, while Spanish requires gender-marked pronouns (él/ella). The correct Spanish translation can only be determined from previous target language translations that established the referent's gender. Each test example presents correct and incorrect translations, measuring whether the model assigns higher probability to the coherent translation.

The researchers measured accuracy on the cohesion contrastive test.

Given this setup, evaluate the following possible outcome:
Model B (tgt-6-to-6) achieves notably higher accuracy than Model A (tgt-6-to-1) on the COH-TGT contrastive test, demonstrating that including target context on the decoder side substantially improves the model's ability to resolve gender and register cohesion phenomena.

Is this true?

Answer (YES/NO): YES